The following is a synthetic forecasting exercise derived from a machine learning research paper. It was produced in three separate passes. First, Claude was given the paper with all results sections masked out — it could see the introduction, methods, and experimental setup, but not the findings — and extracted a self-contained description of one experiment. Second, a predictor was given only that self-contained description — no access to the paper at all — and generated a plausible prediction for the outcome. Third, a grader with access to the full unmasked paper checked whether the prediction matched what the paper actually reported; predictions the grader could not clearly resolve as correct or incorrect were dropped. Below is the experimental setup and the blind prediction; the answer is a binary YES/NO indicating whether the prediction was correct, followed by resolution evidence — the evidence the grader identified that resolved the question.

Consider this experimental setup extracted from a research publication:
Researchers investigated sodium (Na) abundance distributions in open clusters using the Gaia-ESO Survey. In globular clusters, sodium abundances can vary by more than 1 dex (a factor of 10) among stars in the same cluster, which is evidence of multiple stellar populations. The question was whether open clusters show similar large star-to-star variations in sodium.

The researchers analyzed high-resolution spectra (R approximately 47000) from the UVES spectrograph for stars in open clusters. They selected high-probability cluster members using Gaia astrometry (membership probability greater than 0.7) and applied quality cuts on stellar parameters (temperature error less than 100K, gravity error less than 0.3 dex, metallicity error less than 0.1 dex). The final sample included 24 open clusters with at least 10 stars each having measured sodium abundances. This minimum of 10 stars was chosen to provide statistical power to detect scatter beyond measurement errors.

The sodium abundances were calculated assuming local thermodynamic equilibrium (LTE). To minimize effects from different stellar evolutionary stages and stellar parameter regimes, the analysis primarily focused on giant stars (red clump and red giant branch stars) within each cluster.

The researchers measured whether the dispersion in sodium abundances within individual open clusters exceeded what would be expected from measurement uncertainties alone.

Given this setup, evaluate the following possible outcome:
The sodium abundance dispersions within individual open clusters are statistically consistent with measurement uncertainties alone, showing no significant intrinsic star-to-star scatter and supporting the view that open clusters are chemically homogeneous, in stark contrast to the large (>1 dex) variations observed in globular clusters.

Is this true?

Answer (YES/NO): YES